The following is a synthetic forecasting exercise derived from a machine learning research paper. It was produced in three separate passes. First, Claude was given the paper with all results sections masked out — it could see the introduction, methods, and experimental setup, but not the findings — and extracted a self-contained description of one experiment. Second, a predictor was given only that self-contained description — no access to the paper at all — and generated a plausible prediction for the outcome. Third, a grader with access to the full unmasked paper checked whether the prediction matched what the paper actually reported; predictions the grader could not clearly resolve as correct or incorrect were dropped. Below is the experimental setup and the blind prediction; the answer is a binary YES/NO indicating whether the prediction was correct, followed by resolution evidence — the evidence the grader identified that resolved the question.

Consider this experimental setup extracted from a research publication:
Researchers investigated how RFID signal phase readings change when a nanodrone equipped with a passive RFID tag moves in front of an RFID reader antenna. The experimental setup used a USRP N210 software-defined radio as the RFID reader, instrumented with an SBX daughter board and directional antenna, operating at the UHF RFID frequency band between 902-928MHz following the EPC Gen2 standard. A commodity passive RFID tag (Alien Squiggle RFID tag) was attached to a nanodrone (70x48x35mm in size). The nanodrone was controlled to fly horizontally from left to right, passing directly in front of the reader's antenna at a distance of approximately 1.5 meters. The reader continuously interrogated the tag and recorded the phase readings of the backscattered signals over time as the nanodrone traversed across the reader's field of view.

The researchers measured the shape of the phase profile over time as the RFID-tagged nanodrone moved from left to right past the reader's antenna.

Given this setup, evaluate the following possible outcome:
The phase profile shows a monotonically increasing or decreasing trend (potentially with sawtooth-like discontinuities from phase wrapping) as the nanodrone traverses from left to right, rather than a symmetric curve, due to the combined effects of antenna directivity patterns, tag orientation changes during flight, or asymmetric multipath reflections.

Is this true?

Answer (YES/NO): NO